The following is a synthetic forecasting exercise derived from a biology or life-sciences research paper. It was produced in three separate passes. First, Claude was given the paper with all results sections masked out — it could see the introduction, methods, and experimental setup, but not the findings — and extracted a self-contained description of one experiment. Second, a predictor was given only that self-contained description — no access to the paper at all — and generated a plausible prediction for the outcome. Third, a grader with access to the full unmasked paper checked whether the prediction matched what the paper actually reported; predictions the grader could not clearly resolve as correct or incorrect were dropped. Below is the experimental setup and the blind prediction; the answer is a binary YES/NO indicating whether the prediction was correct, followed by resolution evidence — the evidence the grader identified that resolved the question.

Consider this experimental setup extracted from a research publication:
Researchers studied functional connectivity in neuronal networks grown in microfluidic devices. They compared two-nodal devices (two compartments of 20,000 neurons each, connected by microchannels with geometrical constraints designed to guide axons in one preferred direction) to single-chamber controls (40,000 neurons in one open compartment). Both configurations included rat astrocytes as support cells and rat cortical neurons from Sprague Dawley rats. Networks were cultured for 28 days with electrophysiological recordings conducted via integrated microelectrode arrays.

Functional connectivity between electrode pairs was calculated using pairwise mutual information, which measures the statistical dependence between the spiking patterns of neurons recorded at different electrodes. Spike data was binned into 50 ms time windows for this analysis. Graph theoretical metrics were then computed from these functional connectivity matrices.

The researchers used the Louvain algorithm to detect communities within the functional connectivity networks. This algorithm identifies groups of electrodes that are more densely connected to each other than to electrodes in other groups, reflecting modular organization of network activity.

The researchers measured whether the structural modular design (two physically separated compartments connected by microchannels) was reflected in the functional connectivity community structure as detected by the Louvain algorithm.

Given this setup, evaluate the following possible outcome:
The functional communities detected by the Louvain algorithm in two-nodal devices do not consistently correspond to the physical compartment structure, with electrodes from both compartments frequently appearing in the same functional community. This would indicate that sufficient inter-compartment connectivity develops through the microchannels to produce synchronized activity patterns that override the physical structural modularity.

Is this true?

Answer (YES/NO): NO